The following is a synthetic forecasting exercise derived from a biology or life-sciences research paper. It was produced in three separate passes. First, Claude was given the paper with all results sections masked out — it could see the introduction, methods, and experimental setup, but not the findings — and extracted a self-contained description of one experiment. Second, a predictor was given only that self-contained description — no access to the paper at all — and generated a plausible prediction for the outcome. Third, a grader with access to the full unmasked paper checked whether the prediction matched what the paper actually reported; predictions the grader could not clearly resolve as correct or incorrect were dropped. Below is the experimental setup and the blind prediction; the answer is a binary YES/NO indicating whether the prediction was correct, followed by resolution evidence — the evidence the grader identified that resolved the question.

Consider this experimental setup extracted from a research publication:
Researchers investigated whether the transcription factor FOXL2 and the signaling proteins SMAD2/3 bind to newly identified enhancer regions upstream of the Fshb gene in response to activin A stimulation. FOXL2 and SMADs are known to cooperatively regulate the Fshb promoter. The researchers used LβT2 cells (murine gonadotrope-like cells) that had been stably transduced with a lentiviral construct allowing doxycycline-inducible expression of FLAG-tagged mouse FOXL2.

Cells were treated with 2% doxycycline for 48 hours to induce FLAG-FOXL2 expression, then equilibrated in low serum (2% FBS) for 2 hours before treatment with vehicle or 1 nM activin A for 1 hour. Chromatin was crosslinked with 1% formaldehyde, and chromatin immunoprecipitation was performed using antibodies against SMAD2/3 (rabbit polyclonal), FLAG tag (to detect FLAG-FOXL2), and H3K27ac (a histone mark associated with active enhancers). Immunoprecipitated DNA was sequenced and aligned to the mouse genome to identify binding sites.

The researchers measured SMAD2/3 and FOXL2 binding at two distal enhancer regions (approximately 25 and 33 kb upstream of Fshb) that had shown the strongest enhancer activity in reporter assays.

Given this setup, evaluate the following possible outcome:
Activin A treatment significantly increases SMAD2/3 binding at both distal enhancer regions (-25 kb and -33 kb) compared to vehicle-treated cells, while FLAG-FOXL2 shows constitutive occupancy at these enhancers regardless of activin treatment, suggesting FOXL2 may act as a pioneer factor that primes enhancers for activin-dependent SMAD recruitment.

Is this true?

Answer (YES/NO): NO